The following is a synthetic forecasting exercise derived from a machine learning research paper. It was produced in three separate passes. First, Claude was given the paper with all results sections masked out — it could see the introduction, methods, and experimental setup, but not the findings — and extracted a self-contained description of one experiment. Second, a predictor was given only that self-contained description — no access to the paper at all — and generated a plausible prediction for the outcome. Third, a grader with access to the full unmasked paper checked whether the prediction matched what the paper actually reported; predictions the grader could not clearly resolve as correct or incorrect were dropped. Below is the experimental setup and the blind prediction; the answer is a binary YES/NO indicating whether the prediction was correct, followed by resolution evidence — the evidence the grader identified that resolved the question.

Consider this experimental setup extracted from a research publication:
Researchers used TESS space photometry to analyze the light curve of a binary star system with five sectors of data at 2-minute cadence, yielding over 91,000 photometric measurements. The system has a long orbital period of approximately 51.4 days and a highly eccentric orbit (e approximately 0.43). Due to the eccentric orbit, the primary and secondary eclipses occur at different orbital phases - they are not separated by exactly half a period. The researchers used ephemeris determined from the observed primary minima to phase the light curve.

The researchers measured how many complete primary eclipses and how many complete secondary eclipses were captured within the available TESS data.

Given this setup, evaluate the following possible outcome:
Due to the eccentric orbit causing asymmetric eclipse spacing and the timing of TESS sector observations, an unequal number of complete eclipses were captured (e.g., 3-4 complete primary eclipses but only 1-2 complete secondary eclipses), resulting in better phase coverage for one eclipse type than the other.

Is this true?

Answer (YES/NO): YES